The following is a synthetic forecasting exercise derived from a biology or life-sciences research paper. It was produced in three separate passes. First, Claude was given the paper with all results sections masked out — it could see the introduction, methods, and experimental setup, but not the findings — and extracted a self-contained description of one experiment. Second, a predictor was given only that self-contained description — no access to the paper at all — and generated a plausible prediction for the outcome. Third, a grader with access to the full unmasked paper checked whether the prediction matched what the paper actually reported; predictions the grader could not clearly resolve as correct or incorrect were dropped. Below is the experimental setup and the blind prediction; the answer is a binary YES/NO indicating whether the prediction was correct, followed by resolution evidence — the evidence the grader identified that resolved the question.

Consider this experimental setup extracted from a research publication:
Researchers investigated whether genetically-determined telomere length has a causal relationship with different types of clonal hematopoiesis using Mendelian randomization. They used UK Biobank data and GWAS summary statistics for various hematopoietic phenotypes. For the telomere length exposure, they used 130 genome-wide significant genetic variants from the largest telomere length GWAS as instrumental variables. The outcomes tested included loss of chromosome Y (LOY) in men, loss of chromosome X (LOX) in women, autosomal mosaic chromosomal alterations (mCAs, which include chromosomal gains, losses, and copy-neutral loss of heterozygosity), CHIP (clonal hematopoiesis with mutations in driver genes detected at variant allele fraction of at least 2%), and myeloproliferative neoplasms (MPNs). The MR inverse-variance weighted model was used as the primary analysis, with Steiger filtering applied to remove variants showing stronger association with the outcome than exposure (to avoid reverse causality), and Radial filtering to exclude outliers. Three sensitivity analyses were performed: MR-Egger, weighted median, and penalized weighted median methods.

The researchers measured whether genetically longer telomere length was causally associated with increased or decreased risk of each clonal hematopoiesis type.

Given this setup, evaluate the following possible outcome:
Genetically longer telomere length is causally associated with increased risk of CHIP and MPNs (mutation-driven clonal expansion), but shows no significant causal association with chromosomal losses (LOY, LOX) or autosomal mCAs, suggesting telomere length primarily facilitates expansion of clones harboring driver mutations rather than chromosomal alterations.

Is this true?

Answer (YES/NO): NO